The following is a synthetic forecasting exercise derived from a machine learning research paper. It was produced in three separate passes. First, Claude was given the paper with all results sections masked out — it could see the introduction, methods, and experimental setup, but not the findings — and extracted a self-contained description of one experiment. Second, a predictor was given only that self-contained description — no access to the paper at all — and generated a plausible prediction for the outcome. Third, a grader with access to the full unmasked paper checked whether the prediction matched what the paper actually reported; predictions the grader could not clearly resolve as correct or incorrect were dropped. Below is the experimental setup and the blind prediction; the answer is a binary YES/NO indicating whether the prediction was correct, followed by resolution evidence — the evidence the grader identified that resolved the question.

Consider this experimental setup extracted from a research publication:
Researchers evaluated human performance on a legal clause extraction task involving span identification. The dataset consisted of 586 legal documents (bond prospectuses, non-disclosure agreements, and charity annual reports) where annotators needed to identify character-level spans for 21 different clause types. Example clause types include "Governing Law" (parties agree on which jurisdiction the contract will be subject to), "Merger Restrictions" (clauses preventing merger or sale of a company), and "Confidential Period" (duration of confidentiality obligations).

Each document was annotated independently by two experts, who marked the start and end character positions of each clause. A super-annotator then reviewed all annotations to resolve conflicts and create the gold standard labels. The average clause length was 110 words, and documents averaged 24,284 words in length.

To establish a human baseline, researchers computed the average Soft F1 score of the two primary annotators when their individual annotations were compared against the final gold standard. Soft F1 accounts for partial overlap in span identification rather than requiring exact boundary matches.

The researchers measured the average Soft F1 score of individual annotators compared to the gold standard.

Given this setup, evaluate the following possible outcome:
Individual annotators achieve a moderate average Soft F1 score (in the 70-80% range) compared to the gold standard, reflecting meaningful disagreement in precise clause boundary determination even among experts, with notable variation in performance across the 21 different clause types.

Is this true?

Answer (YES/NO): NO